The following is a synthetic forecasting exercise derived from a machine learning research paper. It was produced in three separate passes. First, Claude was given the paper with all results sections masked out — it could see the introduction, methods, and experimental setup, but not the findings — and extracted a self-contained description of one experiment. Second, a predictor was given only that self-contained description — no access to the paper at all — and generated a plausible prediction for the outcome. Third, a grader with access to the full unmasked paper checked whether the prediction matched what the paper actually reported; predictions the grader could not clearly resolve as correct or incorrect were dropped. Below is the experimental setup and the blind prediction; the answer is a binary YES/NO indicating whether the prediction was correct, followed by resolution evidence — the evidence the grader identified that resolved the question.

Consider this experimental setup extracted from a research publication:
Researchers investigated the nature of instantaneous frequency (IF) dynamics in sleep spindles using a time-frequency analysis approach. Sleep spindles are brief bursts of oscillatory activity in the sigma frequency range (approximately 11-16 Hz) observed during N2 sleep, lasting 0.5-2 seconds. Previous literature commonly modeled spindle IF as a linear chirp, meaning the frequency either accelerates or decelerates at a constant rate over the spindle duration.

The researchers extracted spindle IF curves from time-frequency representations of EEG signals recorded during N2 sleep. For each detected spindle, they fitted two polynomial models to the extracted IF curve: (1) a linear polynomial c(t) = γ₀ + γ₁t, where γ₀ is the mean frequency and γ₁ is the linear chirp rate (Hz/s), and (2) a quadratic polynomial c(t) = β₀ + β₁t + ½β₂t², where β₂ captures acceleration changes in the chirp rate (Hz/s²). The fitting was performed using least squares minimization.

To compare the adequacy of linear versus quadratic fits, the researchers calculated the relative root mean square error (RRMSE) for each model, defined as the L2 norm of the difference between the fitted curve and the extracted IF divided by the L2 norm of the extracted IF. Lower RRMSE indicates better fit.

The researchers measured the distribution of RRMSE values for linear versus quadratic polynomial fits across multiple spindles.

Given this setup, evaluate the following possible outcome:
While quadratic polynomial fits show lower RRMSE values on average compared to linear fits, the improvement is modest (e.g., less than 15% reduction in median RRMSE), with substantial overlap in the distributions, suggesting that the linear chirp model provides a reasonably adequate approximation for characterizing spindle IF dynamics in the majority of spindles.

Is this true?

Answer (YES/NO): NO